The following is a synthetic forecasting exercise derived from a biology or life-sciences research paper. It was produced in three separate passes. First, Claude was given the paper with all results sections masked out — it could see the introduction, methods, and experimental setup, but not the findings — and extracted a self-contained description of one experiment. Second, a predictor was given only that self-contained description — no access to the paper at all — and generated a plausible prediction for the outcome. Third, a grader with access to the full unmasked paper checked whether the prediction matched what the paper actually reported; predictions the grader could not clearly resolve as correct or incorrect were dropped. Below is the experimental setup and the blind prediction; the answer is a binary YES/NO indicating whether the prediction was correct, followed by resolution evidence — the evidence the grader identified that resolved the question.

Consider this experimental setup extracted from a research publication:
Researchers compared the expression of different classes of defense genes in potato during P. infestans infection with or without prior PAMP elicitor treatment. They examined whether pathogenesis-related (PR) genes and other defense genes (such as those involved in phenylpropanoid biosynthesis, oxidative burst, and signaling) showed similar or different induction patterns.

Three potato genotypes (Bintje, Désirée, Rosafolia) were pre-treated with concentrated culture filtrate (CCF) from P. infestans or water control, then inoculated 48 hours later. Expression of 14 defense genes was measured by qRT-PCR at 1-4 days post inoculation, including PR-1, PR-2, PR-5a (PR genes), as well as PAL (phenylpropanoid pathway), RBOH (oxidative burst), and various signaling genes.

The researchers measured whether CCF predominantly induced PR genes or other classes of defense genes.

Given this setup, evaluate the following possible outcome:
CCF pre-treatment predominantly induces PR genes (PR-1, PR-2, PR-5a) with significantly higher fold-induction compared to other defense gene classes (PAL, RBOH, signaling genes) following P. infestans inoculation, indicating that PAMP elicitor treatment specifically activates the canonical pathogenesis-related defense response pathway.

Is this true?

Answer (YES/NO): YES